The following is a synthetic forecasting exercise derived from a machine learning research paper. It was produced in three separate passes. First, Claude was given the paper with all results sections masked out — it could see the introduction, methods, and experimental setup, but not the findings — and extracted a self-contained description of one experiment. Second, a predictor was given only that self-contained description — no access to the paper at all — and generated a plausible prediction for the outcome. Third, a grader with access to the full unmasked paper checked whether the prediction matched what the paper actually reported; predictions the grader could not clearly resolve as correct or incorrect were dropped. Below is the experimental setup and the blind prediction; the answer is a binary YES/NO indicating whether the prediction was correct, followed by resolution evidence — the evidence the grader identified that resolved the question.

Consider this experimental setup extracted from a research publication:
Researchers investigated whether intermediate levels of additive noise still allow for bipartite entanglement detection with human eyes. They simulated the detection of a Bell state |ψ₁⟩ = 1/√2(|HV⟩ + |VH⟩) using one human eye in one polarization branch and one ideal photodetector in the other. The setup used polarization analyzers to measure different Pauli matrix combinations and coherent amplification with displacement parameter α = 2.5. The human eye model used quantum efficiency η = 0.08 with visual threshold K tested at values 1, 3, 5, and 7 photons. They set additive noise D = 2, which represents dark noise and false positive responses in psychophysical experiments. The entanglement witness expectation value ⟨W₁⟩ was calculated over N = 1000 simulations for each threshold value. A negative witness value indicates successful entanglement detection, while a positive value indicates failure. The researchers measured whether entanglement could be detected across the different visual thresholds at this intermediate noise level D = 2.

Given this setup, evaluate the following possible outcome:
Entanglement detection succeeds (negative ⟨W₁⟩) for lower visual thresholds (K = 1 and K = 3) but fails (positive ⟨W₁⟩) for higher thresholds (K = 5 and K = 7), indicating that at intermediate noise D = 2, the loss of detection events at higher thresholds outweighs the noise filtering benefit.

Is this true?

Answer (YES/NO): NO